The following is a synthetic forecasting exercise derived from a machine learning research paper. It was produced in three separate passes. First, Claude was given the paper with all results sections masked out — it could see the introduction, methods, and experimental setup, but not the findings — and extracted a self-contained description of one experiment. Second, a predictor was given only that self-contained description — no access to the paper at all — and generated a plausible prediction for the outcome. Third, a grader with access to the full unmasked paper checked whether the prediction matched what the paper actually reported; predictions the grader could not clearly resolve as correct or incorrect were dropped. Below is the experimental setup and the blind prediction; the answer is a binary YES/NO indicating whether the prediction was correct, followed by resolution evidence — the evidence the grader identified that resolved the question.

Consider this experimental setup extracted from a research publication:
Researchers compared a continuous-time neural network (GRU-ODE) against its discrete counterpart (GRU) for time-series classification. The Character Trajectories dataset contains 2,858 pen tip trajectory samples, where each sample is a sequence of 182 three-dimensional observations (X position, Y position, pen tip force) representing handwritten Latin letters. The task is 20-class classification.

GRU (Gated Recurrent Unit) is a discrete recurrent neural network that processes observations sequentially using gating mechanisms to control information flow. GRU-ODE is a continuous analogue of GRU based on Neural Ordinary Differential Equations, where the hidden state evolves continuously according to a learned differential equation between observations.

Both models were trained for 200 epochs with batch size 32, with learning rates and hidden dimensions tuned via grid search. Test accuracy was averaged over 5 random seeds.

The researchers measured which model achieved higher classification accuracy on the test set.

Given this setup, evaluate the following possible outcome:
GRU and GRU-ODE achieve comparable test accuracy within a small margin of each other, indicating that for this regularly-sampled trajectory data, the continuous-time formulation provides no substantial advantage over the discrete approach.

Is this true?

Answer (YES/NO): NO